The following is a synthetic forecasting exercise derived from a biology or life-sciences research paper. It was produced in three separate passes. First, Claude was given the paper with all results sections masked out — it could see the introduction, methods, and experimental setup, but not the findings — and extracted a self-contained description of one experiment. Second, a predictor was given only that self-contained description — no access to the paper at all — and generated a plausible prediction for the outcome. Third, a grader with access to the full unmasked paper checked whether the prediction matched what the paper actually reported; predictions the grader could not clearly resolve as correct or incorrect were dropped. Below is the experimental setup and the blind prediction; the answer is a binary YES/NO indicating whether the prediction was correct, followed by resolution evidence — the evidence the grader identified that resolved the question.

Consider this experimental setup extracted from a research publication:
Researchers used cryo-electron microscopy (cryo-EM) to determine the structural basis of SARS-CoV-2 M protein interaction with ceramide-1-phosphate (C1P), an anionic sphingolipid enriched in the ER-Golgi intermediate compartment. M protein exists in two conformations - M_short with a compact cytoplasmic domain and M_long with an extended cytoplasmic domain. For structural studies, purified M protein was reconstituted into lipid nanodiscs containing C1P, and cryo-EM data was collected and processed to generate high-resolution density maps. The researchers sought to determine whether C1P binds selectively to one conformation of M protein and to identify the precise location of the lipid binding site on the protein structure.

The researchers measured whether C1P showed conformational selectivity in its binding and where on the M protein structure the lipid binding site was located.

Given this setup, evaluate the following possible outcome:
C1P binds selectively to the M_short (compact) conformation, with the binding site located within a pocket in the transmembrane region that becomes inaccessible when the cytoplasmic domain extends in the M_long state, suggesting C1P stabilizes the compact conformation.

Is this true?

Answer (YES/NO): NO